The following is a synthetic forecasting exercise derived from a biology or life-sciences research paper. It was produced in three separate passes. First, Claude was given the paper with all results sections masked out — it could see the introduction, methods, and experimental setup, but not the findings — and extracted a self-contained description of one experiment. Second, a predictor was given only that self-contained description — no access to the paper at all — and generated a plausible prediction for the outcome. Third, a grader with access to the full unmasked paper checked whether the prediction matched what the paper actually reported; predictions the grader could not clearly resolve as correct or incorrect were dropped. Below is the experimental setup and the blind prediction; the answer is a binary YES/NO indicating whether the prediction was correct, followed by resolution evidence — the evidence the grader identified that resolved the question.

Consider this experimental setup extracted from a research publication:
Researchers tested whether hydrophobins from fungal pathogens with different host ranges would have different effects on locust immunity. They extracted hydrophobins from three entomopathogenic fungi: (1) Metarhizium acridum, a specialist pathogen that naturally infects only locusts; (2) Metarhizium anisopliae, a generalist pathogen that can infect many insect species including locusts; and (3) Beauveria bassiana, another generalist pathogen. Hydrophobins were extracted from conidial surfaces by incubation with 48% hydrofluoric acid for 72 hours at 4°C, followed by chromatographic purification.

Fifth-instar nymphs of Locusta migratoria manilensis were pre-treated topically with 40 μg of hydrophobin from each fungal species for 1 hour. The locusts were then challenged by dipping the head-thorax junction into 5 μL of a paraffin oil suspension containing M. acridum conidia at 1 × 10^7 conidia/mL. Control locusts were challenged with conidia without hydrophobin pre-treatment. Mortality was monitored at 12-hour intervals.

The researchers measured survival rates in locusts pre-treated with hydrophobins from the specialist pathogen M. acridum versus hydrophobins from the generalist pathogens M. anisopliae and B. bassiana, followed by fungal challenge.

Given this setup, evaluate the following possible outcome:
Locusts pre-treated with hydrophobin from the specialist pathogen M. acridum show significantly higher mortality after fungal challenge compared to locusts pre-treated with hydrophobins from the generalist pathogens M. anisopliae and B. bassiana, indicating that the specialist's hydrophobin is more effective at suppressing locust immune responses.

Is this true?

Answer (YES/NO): NO